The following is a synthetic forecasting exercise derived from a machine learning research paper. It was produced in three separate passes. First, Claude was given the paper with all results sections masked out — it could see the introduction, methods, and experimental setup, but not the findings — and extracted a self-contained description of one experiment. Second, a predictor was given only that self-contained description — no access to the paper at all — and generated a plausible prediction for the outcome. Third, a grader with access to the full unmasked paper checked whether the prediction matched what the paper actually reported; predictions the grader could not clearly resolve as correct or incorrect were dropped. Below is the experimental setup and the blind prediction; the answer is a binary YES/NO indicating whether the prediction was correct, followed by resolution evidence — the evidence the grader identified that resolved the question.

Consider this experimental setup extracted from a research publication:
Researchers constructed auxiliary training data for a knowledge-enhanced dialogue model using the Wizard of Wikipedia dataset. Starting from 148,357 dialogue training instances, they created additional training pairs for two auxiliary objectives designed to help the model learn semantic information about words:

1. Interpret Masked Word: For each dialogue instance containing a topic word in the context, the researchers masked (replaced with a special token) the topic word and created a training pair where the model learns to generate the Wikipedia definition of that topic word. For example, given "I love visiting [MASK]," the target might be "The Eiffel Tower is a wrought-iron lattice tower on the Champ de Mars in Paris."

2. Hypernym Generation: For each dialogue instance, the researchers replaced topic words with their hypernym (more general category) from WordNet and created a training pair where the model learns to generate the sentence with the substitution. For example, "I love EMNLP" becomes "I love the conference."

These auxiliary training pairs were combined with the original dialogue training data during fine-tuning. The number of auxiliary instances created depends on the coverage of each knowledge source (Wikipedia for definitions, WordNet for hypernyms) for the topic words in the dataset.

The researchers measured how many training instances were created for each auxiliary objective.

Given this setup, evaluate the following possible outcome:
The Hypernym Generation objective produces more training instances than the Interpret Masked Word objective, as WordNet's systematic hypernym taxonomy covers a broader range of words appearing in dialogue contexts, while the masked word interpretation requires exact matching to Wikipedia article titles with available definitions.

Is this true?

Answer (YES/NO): YES